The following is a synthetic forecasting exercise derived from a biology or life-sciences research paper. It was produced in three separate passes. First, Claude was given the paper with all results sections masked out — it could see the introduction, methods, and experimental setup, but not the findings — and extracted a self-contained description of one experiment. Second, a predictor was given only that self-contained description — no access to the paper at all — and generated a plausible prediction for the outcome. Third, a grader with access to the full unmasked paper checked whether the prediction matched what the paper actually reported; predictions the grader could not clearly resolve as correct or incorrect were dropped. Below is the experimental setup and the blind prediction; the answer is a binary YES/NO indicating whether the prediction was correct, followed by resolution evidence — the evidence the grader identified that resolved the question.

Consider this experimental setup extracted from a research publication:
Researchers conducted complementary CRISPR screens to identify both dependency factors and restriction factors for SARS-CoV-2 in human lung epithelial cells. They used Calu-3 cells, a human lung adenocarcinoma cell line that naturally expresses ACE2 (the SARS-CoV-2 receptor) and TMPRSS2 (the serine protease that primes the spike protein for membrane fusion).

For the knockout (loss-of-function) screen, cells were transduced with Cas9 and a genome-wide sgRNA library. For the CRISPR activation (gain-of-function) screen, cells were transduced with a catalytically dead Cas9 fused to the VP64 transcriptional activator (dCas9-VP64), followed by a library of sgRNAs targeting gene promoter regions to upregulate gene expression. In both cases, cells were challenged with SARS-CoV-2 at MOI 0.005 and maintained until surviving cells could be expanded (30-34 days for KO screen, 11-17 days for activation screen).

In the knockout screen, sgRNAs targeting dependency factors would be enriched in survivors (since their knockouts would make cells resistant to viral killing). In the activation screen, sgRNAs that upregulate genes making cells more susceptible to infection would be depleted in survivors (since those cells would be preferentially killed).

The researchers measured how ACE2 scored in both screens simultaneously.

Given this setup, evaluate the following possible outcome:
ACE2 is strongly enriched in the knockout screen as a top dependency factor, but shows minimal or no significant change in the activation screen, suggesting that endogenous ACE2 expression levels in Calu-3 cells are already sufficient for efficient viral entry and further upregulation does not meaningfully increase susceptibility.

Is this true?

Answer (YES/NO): NO